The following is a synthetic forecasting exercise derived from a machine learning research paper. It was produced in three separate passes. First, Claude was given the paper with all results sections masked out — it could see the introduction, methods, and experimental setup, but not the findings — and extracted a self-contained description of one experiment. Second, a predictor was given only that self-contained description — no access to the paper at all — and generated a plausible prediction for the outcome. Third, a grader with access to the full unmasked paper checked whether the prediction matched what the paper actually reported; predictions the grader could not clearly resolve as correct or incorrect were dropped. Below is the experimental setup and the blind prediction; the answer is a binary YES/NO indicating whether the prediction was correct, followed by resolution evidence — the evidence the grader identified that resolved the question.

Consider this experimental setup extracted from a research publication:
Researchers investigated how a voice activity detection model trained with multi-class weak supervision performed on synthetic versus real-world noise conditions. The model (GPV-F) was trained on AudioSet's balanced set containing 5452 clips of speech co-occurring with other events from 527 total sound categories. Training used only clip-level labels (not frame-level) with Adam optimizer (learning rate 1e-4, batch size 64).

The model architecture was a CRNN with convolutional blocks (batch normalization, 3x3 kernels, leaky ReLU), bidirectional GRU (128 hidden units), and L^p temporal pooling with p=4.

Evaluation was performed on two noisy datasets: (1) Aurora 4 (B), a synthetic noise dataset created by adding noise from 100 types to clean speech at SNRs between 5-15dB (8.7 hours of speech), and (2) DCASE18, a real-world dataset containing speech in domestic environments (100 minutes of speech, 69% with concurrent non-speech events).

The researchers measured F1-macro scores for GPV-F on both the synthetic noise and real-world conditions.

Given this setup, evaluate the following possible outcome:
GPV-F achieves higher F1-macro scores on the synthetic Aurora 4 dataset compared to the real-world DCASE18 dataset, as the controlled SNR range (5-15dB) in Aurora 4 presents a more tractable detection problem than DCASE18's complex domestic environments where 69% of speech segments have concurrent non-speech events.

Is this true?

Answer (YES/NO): NO